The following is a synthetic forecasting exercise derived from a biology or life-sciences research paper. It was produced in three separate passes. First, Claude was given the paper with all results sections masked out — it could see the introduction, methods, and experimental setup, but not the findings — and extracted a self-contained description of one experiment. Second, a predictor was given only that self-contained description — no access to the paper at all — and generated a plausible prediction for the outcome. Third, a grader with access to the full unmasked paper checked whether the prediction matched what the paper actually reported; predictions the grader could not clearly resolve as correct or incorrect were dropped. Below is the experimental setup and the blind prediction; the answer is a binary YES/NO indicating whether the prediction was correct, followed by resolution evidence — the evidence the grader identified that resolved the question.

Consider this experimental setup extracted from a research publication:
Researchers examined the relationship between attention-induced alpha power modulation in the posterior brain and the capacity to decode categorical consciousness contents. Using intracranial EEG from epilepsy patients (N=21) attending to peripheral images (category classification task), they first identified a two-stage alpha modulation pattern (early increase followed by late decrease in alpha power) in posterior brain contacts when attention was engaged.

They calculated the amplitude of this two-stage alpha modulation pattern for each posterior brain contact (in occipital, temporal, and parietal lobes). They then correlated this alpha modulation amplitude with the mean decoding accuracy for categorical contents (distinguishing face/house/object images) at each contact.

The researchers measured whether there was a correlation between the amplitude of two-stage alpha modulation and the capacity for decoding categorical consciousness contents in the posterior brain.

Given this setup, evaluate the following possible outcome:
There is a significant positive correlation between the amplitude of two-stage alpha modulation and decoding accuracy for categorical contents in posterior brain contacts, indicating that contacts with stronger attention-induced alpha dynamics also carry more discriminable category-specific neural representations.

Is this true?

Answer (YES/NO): YES